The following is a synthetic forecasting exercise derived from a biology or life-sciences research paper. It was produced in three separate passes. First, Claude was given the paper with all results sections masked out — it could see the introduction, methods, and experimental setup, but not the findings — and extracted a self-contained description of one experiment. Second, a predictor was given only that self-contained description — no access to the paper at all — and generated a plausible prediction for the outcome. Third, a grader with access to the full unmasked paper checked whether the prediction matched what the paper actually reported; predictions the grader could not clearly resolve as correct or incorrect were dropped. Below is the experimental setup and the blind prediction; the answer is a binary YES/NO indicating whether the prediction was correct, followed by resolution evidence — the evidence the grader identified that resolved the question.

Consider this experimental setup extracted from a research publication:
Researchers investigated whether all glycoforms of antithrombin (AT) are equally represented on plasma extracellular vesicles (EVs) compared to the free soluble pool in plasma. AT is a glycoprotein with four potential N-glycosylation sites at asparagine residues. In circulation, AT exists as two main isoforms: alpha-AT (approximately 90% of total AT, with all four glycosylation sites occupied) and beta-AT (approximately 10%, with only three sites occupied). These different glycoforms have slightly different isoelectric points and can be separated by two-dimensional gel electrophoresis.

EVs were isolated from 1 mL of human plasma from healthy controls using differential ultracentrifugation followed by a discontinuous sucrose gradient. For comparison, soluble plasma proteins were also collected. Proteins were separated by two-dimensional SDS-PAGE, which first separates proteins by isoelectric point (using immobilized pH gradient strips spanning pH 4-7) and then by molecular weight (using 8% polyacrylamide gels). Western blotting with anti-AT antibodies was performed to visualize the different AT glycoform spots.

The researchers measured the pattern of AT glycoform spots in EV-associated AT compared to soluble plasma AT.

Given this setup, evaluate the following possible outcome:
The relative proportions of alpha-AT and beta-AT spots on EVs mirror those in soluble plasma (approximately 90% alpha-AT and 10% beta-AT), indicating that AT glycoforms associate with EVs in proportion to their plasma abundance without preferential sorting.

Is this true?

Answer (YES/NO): NO